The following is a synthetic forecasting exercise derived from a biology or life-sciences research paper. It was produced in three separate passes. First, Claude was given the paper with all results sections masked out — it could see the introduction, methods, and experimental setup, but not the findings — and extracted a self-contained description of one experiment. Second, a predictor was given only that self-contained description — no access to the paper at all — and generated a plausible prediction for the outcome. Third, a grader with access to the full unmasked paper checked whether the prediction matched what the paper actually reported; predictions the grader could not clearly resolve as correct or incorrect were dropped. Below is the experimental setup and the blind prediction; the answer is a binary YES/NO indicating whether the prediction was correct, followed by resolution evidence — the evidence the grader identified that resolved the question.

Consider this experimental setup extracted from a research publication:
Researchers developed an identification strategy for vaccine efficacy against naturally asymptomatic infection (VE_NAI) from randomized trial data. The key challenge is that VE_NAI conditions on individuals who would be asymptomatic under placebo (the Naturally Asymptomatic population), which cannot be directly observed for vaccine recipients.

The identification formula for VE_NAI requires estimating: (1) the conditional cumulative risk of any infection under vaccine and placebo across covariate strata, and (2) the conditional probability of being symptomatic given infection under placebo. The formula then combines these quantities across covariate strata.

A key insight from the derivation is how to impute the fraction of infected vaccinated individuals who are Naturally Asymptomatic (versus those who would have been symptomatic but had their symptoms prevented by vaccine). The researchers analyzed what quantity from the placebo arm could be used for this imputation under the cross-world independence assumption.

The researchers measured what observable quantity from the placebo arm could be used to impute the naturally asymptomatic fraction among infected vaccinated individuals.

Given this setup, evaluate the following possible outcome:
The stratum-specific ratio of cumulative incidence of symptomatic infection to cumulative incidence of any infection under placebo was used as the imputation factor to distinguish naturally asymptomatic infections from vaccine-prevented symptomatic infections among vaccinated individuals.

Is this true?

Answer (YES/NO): NO